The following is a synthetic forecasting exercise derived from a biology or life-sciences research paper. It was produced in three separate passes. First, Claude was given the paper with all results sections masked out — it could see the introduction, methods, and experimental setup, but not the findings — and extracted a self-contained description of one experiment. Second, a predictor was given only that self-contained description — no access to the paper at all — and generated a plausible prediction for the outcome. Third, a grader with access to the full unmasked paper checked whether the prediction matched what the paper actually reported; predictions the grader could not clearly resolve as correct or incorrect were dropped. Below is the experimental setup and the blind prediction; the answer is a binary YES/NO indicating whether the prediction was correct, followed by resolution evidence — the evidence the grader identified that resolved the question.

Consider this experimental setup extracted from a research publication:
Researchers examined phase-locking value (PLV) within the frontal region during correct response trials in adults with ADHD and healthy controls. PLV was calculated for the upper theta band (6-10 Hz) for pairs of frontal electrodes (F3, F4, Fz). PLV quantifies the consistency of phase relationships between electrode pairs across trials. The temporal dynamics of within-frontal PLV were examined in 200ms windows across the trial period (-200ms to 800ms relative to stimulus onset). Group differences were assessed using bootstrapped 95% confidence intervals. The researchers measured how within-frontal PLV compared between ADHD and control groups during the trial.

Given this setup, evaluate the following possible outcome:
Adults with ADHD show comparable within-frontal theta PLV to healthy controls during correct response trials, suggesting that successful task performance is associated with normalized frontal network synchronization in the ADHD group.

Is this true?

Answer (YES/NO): NO